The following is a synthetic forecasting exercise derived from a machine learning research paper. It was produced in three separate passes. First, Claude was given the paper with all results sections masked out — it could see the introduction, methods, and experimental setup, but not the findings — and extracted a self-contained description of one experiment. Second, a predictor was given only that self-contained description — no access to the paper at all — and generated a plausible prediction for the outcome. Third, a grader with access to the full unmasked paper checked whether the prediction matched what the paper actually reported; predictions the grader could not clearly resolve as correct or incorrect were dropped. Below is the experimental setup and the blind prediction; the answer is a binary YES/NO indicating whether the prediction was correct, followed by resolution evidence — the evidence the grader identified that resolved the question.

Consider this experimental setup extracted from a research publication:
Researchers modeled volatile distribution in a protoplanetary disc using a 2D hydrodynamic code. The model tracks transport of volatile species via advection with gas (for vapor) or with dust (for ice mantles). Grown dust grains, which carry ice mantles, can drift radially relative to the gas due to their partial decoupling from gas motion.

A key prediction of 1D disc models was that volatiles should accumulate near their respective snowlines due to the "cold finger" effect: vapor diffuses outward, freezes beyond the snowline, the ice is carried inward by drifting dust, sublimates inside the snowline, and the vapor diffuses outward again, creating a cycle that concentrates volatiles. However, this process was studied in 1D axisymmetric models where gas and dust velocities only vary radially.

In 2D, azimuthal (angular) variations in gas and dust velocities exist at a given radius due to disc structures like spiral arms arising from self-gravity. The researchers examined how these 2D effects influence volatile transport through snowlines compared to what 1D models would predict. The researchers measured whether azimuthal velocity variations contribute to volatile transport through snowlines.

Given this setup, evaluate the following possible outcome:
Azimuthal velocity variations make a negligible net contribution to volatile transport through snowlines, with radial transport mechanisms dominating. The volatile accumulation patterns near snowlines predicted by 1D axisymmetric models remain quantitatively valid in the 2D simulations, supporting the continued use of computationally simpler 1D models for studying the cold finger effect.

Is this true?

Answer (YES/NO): NO